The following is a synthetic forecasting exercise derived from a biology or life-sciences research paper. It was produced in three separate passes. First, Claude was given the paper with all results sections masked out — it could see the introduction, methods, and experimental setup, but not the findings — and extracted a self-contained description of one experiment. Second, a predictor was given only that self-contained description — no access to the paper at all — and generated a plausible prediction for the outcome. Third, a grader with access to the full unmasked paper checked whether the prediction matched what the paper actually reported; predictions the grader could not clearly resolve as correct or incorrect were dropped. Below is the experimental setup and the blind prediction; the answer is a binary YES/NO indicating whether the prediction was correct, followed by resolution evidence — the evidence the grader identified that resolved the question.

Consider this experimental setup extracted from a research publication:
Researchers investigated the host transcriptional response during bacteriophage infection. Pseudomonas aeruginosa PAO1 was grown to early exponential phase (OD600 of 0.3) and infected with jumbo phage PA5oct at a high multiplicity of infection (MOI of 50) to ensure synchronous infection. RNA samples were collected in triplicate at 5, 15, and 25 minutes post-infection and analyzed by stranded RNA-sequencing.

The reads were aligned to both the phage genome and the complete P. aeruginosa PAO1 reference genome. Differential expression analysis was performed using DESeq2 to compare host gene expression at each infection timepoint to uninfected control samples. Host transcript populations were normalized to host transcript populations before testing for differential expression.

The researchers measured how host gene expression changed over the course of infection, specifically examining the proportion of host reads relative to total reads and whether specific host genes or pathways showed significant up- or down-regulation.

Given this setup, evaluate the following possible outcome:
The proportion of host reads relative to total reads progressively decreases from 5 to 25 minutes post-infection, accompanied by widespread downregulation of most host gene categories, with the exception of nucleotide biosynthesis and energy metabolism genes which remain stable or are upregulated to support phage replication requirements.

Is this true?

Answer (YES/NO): NO